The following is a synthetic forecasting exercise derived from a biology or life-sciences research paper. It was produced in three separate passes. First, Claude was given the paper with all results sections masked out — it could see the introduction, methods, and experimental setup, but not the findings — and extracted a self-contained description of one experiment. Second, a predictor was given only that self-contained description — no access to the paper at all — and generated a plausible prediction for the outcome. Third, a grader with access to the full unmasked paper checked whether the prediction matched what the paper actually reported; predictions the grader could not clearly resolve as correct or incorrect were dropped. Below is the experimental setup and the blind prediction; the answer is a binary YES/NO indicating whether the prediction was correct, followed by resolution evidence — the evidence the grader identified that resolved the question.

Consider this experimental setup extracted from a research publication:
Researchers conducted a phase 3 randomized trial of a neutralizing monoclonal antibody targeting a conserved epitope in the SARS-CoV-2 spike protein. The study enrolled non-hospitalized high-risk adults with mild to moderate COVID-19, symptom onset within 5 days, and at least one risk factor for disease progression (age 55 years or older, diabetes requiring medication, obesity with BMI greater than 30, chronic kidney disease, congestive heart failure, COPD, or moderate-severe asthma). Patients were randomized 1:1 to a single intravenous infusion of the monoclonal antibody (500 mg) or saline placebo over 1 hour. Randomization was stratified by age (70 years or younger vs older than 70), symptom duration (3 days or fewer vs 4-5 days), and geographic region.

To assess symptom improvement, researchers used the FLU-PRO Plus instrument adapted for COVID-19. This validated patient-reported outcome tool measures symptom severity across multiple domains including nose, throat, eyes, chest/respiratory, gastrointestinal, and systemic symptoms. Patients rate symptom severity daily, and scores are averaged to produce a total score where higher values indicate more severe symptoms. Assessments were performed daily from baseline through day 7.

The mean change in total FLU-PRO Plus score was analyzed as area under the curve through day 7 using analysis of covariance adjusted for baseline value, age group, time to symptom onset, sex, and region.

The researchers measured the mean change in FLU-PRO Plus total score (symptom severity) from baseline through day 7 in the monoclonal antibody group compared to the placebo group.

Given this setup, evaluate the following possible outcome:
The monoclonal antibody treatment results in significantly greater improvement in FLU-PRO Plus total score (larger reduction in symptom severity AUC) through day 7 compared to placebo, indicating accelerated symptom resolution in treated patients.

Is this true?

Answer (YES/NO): YES